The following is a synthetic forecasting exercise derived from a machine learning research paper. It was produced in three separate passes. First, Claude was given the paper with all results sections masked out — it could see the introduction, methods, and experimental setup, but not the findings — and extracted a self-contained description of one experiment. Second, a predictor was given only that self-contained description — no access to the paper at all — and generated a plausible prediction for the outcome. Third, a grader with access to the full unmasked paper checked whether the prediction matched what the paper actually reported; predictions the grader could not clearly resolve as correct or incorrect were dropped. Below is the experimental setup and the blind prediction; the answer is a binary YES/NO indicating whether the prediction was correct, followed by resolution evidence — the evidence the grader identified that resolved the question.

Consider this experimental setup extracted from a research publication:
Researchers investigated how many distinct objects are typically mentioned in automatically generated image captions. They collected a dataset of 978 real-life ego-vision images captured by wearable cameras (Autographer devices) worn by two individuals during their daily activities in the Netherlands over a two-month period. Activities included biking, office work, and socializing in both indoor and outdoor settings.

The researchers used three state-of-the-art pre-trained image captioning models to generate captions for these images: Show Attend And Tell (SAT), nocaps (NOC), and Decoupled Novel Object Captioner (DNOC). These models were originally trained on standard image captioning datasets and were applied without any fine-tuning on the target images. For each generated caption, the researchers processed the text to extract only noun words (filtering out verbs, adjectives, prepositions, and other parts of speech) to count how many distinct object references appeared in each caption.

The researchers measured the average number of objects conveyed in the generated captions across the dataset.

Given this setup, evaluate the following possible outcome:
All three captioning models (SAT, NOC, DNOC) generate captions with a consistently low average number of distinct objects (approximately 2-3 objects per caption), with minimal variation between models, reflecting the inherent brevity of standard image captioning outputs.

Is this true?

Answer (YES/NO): YES